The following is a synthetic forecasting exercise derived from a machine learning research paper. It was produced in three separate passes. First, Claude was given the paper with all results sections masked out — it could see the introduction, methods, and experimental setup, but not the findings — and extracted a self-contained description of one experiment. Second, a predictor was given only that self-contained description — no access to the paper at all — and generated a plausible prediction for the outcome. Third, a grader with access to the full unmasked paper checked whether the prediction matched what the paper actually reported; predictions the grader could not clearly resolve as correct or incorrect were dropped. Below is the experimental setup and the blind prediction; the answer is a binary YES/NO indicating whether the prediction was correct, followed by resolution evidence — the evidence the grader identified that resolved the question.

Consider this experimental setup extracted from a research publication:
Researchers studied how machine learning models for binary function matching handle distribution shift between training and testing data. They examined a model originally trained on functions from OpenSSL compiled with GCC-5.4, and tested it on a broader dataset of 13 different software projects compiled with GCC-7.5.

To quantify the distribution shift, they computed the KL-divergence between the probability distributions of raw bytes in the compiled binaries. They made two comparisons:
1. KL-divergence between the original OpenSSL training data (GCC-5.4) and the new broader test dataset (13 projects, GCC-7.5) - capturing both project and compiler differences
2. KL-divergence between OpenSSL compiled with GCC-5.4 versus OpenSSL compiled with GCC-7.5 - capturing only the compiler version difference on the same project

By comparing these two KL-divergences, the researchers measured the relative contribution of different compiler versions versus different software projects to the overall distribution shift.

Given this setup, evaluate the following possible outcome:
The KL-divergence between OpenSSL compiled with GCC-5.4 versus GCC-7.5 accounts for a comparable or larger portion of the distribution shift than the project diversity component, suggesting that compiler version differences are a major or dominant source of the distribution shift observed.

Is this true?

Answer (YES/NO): NO